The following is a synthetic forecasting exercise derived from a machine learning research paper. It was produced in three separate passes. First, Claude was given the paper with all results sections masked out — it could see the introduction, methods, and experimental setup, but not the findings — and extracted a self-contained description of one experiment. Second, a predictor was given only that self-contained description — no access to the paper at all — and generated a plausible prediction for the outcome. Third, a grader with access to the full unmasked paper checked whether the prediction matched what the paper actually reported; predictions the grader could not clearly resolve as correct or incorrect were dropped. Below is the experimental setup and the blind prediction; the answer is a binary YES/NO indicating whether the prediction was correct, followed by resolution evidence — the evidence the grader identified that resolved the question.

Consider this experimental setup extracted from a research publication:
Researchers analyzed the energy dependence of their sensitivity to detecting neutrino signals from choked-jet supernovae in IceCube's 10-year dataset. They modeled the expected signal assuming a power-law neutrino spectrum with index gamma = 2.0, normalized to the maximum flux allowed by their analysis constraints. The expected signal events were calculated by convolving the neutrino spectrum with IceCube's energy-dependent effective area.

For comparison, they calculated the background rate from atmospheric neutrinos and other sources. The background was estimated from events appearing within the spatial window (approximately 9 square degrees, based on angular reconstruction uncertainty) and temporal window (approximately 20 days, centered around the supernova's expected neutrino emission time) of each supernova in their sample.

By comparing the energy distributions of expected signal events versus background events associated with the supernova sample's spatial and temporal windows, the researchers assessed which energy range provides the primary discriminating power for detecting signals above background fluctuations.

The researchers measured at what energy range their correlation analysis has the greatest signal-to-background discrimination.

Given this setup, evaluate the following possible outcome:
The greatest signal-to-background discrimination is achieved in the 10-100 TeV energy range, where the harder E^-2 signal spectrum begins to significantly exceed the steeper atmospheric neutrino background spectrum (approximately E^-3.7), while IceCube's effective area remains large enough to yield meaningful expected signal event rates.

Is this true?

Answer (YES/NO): NO